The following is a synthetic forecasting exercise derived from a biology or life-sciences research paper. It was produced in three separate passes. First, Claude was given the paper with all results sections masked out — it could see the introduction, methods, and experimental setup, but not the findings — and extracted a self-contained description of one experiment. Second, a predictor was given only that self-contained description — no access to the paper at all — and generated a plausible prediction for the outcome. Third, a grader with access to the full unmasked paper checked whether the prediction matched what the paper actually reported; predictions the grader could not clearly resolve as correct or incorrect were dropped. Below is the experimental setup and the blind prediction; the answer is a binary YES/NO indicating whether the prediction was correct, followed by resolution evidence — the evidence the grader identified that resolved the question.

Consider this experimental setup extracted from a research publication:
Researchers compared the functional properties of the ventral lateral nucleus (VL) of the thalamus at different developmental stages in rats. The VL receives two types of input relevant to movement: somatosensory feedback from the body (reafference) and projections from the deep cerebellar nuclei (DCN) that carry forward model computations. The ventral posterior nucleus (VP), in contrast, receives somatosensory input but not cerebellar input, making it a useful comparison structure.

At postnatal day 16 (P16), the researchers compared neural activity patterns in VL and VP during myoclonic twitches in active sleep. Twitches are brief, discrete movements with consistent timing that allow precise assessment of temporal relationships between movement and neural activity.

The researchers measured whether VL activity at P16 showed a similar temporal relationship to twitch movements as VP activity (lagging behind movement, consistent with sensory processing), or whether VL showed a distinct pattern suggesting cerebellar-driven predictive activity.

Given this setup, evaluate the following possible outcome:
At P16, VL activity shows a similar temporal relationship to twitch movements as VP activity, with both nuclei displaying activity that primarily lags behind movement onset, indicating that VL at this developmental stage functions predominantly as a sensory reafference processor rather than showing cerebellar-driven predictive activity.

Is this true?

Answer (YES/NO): YES